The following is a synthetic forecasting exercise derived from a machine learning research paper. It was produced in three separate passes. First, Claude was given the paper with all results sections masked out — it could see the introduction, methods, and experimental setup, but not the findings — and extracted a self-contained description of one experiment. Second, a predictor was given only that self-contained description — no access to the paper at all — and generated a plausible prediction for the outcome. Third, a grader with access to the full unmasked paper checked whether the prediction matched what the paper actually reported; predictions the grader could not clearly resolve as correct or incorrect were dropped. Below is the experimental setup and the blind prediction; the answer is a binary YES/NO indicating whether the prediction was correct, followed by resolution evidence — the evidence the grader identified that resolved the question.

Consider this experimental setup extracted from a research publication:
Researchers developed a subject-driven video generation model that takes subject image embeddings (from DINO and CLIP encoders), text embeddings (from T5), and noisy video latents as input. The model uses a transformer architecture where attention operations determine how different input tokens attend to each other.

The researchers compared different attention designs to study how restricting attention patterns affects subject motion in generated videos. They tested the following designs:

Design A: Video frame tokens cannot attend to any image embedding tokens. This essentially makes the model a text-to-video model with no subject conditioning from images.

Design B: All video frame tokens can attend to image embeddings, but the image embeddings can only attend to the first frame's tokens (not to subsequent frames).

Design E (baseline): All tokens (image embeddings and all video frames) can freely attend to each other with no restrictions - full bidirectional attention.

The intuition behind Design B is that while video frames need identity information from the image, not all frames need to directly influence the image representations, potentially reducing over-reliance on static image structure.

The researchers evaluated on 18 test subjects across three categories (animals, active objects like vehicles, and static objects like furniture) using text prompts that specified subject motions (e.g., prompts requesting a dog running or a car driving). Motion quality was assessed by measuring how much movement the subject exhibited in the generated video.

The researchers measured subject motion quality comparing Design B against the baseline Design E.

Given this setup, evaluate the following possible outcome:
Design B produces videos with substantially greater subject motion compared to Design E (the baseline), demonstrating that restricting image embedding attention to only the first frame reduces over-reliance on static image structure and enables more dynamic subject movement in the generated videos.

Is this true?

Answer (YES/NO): YES